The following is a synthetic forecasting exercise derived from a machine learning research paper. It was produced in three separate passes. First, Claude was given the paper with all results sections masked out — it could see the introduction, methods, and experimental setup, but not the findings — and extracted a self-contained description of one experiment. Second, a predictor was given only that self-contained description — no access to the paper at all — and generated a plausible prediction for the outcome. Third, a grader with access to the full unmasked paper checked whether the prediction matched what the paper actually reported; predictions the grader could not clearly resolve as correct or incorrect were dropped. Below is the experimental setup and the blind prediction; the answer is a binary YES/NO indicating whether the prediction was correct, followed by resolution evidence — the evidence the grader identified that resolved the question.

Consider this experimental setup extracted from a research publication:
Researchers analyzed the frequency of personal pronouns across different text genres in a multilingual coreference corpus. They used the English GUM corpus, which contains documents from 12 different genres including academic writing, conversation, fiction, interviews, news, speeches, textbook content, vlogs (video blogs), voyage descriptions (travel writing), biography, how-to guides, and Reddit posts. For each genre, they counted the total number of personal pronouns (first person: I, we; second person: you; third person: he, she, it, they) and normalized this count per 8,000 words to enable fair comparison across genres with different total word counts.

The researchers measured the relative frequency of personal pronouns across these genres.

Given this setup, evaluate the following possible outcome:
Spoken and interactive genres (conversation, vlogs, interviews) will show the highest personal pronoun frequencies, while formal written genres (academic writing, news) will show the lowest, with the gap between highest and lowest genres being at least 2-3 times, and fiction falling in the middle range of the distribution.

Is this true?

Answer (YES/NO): NO